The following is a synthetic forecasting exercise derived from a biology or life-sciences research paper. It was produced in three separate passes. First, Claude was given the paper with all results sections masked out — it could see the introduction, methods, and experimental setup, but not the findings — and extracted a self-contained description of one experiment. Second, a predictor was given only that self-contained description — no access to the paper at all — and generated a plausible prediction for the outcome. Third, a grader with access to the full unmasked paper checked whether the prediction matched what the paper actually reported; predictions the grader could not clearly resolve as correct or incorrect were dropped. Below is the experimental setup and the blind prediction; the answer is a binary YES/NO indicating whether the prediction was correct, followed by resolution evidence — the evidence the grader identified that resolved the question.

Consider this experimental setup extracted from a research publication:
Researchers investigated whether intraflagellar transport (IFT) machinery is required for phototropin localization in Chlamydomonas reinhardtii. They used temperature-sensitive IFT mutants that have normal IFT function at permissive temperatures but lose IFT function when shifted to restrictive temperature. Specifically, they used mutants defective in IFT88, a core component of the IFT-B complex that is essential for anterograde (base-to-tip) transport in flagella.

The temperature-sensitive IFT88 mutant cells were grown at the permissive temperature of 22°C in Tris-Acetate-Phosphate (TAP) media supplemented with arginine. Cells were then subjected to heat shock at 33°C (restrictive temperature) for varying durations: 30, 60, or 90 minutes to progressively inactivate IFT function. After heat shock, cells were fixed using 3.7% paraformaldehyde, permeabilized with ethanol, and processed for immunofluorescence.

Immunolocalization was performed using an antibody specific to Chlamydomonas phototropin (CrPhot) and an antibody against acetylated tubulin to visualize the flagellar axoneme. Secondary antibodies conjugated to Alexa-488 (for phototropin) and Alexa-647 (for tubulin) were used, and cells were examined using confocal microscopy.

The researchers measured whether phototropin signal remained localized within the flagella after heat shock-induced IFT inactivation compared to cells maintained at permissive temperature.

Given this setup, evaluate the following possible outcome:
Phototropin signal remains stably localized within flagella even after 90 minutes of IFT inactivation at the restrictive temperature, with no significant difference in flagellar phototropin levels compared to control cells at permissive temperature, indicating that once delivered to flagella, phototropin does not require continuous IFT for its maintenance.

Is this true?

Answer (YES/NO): NO